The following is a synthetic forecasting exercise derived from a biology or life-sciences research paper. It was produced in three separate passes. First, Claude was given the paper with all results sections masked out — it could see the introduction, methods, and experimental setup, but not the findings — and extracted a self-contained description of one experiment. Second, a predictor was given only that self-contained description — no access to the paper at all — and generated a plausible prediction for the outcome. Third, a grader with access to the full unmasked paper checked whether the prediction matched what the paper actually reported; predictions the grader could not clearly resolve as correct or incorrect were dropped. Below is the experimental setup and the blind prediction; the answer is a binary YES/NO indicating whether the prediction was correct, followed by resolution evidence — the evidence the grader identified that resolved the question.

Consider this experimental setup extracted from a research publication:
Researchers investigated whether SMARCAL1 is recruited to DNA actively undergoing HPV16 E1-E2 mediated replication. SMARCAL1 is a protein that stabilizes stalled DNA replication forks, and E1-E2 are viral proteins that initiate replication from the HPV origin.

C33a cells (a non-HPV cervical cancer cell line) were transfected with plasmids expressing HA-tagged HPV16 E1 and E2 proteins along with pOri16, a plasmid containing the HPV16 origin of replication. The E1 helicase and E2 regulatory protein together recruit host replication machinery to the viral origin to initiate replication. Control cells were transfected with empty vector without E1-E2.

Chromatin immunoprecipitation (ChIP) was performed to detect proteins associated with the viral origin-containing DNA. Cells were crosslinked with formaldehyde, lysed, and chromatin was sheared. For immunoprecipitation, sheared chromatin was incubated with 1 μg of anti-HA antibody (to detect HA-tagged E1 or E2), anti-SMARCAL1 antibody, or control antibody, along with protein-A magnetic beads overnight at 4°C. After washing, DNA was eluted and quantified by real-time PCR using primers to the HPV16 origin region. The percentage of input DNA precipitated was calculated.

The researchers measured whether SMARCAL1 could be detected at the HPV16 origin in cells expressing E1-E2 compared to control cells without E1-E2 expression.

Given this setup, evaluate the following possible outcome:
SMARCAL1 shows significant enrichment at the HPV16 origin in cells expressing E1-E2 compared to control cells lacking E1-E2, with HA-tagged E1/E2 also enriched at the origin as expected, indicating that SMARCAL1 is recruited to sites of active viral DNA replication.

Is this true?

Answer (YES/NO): YES